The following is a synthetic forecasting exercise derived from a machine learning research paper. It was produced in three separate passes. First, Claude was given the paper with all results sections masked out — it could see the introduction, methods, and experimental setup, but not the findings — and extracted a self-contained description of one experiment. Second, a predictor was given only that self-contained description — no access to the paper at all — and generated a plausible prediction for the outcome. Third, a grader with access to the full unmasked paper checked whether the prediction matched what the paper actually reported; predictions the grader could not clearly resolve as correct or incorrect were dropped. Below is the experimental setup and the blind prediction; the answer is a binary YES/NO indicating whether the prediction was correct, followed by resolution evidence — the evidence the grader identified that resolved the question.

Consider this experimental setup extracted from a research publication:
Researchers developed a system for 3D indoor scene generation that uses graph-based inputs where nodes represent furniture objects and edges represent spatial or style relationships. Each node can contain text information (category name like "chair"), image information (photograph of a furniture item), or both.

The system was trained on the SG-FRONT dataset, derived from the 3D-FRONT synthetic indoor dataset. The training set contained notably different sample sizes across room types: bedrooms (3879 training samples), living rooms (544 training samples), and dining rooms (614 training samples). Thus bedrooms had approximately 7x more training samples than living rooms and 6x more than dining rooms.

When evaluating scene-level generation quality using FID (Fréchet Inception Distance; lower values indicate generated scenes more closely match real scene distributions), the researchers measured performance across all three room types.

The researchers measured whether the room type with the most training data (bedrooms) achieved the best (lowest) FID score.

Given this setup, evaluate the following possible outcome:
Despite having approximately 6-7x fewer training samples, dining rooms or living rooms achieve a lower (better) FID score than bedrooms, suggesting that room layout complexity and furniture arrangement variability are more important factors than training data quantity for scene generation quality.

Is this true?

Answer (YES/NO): NO